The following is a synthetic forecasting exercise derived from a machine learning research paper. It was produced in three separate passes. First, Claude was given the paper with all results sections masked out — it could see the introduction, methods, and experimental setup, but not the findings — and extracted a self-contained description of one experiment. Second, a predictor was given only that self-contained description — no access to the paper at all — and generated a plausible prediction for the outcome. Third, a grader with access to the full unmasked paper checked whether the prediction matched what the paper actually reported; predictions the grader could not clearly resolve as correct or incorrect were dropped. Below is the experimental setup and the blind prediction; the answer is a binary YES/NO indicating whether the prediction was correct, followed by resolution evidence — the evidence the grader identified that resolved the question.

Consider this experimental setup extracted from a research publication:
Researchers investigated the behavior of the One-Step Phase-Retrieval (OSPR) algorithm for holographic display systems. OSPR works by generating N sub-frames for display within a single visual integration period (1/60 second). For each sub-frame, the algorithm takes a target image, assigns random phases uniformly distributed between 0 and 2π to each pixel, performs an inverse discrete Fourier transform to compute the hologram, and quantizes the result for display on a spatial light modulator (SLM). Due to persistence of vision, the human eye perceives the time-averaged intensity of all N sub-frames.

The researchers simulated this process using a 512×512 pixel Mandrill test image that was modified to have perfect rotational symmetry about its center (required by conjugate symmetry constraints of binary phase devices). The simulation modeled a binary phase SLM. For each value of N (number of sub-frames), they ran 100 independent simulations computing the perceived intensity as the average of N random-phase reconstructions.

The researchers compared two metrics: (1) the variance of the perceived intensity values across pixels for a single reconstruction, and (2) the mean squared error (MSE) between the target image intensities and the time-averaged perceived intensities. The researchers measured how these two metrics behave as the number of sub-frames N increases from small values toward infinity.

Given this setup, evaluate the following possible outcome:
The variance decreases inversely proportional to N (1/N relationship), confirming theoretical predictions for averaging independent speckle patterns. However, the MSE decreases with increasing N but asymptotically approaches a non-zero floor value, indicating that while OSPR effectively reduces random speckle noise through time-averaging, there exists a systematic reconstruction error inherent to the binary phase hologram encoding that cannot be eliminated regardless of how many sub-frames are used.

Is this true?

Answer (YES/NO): YES